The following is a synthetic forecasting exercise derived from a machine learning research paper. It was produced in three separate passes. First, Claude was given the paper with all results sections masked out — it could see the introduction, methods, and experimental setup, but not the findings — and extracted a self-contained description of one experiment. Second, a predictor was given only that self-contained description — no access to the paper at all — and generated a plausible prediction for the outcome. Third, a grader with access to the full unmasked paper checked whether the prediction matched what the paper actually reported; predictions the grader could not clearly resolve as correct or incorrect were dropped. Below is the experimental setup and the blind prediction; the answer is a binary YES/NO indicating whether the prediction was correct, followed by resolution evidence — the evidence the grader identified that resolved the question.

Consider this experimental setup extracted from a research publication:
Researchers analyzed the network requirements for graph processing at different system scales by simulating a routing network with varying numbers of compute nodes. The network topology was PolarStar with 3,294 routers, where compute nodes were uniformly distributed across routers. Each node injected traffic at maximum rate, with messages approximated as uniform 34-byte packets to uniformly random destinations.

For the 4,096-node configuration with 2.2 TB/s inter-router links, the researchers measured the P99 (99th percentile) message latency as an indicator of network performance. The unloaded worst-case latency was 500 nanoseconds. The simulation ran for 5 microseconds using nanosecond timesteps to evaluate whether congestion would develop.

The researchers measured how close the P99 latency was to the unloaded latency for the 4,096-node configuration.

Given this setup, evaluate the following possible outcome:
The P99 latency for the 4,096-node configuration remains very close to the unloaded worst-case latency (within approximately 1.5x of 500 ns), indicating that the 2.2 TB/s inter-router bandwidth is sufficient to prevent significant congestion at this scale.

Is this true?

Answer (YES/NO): YES